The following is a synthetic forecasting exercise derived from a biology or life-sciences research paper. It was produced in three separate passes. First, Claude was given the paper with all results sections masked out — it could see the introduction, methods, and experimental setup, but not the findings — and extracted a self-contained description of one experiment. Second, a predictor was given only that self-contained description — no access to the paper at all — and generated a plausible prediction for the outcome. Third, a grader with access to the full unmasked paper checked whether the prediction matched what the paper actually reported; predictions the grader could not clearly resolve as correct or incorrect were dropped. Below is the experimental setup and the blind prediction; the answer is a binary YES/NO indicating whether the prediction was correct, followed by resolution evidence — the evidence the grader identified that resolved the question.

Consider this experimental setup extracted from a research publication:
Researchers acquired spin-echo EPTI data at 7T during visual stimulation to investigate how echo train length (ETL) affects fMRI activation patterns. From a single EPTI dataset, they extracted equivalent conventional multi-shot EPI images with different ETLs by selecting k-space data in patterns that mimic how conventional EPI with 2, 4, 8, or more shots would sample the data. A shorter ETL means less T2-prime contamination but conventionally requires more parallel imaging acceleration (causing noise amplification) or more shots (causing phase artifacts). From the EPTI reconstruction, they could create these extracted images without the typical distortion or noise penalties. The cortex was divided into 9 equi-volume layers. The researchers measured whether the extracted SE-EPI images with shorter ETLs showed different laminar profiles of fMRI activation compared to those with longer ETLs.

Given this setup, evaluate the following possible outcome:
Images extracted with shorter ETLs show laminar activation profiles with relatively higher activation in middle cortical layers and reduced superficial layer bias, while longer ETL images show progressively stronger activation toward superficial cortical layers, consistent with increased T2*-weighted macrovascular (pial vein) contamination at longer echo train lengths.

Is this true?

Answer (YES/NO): NO